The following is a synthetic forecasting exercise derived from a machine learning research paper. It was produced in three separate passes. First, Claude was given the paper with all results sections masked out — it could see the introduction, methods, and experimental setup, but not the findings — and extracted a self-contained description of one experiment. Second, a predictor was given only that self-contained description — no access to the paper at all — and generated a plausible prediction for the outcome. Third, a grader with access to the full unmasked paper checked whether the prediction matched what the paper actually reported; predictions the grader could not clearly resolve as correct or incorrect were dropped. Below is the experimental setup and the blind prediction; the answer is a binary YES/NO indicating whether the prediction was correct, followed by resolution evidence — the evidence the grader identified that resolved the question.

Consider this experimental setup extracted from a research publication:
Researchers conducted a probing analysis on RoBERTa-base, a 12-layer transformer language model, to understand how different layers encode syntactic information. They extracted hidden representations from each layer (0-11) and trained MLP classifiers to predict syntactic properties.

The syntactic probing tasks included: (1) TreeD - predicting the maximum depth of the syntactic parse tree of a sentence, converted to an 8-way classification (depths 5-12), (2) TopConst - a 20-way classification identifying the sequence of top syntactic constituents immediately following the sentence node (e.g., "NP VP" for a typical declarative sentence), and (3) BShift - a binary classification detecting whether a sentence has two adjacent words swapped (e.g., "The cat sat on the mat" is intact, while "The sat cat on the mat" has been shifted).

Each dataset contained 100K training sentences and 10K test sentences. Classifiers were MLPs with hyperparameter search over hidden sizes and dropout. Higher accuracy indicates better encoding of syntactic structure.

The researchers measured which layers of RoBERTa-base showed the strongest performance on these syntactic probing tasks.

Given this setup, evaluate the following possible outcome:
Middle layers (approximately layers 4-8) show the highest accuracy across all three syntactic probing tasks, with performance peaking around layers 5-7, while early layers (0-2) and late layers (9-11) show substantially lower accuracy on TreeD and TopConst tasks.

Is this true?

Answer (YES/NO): NO